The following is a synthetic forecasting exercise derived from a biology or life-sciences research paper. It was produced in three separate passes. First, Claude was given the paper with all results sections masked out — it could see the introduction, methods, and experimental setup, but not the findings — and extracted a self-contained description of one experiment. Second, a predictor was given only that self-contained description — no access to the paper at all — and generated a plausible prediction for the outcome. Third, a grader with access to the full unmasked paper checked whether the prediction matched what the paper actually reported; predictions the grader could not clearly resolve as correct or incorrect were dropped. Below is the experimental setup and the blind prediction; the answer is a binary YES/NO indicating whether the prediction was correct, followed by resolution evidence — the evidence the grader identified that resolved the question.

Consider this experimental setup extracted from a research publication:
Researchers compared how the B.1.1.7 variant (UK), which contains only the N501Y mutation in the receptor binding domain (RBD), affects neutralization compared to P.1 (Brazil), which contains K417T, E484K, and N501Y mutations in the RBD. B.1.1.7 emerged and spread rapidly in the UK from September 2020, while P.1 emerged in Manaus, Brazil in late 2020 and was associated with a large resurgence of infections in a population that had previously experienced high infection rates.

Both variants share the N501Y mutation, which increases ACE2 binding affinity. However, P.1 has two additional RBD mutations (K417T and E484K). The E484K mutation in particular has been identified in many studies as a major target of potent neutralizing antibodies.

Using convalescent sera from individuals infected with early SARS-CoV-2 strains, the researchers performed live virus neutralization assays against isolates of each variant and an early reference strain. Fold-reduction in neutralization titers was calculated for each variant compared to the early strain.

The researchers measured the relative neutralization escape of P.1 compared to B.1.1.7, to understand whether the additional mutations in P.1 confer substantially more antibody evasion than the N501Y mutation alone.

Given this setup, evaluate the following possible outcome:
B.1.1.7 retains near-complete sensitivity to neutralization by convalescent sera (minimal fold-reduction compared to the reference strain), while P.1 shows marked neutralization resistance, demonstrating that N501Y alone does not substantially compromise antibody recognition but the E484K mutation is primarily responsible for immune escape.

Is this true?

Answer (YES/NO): NO